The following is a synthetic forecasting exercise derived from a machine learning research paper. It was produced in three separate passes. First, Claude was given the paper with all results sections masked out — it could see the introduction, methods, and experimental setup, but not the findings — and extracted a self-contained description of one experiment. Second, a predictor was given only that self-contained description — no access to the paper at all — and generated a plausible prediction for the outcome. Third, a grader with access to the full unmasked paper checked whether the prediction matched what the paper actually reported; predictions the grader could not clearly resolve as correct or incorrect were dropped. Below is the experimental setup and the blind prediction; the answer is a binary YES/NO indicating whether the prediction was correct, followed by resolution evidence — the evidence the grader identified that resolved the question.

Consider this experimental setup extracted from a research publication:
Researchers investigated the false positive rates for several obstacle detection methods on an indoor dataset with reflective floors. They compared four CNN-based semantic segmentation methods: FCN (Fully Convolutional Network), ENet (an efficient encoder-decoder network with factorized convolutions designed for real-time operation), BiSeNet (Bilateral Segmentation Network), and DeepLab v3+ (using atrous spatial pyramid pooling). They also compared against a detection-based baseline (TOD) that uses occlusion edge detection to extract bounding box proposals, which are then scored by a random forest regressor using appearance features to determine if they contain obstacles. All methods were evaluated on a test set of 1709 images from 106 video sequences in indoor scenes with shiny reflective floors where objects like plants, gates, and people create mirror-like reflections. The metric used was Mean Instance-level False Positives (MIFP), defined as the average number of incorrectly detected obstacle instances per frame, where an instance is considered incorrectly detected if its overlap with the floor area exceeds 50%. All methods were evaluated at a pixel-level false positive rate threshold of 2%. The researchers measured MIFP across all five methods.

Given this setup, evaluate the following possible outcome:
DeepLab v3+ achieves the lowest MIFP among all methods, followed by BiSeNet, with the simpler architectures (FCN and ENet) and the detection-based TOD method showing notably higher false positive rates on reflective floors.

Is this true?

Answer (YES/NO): NO